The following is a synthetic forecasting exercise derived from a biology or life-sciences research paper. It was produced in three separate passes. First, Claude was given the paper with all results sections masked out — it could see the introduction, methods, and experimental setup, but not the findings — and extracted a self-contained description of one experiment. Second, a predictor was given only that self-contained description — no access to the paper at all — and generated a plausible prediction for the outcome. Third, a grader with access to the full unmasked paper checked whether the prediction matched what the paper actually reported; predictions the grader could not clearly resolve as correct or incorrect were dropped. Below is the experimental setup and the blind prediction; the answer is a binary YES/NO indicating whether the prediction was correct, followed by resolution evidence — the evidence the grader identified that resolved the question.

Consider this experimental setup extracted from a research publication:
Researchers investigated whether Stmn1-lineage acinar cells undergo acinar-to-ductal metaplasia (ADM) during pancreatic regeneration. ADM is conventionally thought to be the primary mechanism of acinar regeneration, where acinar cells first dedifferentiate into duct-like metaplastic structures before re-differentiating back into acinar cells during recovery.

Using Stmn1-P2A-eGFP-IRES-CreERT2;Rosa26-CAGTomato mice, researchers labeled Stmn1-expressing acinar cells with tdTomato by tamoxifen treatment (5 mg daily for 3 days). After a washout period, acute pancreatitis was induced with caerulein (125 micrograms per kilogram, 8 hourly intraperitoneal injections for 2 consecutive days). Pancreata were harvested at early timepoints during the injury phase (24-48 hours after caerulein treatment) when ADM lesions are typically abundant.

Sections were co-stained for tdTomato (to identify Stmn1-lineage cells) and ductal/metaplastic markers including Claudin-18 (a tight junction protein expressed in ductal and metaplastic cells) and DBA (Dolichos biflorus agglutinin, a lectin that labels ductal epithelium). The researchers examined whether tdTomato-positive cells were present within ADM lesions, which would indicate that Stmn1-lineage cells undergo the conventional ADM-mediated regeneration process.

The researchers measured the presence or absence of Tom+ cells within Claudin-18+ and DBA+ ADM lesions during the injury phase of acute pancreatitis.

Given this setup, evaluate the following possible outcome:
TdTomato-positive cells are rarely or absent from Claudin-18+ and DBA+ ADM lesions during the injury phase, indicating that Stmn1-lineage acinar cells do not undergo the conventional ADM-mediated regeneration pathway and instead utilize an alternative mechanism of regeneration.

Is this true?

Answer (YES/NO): YES